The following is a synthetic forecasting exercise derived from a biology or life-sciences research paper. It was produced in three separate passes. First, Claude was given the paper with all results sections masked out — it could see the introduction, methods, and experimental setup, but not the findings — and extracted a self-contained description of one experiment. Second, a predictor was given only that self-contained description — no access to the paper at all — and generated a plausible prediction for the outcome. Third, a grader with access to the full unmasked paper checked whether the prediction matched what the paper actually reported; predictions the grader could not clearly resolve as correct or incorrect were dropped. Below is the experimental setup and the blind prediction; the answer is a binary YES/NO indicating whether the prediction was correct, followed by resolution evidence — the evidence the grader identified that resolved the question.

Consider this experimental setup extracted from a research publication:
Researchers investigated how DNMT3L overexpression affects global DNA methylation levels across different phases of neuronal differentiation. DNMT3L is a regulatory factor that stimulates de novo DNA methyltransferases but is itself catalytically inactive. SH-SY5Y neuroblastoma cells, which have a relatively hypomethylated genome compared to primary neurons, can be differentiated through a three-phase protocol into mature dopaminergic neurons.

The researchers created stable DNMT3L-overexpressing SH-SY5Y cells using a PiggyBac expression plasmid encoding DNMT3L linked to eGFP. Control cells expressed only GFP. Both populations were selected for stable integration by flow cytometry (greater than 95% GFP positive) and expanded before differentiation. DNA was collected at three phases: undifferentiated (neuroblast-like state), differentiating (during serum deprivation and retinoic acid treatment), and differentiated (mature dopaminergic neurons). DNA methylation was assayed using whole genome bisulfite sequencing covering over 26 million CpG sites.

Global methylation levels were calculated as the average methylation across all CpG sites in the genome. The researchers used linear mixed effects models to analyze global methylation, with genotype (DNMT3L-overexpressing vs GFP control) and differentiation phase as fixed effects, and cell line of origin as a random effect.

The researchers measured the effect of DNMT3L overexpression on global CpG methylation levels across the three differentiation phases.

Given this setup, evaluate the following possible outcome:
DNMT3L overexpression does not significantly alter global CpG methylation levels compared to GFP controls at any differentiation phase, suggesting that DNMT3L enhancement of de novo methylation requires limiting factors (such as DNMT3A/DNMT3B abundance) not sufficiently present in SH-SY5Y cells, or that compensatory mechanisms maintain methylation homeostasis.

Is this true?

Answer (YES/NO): NO